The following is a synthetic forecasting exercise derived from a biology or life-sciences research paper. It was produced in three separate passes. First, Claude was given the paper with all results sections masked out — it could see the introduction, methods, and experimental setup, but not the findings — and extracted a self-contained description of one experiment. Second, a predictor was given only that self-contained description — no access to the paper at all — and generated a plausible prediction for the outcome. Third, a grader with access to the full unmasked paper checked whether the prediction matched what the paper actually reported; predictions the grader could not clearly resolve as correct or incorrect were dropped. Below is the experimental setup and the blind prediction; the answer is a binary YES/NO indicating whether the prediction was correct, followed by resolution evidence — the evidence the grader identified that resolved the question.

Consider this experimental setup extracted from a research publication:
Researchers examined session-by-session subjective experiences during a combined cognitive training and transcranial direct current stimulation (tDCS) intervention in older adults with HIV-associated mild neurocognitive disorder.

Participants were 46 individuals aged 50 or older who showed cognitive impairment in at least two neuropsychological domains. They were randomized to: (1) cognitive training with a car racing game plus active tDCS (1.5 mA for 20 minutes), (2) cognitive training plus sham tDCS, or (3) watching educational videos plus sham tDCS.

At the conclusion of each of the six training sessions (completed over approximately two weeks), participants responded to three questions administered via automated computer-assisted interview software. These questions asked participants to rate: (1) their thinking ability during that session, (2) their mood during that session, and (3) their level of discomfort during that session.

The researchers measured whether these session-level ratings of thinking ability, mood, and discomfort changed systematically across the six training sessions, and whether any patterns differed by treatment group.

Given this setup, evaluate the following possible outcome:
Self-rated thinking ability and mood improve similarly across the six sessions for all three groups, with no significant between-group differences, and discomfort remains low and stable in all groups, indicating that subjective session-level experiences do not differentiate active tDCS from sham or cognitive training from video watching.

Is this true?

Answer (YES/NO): NO